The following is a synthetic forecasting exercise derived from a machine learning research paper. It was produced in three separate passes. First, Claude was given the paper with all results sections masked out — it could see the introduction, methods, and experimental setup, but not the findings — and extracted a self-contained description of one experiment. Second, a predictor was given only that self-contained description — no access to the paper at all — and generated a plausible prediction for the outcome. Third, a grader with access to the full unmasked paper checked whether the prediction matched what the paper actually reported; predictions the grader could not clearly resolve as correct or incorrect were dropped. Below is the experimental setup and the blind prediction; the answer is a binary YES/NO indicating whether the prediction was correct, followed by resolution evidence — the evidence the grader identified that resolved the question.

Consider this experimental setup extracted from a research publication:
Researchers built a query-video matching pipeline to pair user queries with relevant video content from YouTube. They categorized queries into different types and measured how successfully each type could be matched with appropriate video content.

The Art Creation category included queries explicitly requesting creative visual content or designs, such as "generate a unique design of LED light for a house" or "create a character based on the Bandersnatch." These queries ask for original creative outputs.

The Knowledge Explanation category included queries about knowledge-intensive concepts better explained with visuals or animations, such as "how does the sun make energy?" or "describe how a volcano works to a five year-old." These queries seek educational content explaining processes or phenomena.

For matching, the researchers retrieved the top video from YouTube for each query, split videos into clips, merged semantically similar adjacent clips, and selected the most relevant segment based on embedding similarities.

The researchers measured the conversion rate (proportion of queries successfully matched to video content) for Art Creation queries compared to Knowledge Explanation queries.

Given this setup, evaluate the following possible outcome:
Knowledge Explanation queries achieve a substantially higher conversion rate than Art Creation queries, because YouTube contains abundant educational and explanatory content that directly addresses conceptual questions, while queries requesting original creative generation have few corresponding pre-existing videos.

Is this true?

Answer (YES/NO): YES